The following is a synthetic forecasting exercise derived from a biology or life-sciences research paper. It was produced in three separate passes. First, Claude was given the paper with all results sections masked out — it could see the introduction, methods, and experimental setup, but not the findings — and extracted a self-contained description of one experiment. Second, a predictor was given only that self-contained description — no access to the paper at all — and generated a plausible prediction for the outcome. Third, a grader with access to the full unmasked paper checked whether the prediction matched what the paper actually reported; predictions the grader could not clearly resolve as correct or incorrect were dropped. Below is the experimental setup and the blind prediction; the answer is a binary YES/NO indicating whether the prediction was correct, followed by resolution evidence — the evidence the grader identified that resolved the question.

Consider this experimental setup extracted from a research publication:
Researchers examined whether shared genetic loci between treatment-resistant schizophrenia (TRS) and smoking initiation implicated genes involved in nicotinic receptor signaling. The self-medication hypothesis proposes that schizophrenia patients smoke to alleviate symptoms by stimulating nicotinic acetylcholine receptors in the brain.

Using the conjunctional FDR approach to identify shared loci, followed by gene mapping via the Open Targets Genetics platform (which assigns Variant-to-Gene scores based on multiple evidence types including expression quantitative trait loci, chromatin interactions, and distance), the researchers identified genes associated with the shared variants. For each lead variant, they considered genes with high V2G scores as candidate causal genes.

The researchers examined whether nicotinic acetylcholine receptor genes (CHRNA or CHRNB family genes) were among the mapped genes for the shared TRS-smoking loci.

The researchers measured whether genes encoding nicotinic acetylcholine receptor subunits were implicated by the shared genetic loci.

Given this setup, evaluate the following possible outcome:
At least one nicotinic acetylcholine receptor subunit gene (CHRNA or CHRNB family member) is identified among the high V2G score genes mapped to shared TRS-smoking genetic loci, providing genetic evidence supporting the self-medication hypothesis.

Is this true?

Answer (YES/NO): NO